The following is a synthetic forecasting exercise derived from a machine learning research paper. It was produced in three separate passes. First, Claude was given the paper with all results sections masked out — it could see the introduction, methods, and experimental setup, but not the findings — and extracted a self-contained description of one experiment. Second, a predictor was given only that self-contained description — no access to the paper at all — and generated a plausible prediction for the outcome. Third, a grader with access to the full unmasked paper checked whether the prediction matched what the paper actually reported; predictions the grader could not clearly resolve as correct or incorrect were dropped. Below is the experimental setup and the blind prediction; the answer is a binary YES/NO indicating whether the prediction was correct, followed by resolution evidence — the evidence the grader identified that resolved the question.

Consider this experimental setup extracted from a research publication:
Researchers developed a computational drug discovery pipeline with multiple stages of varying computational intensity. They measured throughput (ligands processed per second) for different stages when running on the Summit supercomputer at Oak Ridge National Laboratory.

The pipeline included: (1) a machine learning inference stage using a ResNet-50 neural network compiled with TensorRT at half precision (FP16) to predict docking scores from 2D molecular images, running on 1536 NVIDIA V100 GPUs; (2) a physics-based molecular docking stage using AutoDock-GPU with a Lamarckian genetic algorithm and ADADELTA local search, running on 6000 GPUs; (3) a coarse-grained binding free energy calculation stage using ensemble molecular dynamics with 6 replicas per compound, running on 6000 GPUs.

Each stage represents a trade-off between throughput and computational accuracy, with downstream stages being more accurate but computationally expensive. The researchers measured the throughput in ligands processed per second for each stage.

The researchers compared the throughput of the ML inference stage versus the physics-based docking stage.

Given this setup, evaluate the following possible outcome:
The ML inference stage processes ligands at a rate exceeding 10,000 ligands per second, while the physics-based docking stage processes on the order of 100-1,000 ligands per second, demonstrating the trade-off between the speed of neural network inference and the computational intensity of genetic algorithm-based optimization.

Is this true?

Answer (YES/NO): NO